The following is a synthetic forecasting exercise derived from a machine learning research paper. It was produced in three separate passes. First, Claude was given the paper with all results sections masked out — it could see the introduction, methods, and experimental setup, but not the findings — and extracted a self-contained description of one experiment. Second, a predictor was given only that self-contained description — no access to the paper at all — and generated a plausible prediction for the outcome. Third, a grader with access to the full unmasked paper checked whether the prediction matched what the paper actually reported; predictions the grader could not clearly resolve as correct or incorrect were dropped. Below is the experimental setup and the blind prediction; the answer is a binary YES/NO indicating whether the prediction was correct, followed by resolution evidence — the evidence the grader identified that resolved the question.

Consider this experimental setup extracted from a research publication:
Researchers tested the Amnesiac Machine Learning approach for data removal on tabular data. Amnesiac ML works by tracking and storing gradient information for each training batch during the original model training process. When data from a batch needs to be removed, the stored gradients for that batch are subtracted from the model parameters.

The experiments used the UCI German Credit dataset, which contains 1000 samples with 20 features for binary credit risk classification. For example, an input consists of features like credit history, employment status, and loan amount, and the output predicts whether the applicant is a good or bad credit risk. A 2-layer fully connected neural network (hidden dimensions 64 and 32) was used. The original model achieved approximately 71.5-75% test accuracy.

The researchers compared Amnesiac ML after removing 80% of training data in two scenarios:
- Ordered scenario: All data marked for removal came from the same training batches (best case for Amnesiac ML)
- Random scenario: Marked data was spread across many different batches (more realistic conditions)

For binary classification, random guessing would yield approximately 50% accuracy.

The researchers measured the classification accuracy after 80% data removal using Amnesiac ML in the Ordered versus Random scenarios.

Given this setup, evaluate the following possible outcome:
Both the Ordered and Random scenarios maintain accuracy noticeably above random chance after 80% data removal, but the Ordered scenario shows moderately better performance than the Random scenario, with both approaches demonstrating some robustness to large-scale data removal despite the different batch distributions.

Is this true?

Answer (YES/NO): NO